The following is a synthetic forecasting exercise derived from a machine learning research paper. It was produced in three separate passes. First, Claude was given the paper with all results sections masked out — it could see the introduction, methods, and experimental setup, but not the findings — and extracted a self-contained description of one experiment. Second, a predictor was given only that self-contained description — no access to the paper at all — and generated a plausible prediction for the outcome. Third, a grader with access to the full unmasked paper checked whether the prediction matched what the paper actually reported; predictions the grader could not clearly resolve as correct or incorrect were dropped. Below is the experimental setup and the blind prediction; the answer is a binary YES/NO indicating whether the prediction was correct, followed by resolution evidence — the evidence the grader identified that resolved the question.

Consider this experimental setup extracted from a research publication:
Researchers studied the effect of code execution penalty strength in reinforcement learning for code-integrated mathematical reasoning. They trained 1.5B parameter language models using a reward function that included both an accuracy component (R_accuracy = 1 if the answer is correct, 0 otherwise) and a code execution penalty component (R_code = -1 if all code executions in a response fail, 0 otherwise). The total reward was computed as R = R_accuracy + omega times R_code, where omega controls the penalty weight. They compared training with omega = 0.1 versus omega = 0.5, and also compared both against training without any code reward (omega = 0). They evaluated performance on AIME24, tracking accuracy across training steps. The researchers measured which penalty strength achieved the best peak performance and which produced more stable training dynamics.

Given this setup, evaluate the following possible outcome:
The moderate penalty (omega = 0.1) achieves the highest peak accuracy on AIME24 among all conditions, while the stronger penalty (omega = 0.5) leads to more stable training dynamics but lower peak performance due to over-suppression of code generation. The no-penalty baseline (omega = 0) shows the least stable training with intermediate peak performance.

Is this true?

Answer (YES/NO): NO